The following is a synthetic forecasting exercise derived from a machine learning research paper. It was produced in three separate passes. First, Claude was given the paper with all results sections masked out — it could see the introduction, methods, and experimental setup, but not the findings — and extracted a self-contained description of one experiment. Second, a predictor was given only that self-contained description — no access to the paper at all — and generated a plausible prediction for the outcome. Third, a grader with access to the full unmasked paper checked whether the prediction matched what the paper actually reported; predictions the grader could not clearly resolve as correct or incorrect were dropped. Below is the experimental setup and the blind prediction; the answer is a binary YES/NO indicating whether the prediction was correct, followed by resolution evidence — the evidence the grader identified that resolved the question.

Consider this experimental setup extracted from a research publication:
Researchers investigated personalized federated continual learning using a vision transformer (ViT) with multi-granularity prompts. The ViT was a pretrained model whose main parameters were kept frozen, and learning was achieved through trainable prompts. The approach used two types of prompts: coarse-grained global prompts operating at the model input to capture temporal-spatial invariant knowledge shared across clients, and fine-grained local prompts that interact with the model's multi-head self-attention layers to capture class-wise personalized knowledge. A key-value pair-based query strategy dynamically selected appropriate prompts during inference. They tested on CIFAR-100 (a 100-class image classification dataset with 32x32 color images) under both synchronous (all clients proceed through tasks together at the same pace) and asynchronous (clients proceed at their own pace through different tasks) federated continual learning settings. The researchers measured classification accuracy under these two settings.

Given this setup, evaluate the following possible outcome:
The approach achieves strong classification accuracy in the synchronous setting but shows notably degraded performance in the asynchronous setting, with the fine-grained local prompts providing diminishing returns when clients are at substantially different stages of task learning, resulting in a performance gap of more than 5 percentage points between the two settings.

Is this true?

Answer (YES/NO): NO